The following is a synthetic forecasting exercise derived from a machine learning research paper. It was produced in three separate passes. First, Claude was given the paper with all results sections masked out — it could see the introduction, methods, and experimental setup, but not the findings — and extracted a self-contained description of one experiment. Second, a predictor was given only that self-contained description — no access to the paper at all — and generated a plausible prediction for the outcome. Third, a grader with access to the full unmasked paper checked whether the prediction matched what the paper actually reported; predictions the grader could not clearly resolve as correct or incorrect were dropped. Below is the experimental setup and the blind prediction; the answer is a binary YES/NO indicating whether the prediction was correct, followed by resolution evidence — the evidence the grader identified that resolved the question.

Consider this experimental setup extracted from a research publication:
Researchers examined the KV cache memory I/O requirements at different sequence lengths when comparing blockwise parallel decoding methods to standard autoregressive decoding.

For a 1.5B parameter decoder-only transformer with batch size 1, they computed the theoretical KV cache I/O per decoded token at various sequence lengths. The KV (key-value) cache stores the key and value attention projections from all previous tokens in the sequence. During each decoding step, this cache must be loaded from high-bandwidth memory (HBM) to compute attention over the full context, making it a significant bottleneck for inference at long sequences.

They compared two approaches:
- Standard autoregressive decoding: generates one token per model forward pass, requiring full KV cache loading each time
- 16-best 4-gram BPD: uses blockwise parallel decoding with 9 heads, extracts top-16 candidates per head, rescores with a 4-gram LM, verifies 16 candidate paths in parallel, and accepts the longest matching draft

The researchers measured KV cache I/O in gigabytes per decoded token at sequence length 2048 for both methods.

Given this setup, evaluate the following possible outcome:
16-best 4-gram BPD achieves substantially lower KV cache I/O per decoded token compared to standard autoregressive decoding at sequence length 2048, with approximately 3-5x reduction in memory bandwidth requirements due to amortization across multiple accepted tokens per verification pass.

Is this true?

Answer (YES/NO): NO